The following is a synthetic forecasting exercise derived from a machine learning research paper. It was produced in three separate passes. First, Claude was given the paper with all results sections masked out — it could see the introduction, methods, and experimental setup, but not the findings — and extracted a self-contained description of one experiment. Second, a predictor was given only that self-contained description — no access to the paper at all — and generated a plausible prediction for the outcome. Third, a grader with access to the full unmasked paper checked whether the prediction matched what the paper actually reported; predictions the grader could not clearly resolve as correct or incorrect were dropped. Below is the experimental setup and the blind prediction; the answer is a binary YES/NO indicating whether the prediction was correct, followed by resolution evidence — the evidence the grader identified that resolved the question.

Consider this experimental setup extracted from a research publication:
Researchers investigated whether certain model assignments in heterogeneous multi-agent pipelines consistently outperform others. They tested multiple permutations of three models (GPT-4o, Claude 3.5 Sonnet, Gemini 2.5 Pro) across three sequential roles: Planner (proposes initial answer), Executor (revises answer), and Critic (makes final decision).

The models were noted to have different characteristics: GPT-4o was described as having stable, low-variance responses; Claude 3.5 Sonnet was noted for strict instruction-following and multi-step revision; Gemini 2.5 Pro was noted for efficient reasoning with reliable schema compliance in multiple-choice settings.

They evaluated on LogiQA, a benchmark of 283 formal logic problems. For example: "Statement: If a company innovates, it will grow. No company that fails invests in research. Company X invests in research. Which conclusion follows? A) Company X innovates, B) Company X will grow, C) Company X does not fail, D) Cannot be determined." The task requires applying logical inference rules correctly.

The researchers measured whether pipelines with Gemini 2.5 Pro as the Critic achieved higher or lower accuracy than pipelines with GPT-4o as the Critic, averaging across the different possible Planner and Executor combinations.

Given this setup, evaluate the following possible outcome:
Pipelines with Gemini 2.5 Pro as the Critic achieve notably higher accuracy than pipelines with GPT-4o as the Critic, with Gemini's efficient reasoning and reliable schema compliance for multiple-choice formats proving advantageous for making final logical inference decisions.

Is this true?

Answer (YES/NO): YES